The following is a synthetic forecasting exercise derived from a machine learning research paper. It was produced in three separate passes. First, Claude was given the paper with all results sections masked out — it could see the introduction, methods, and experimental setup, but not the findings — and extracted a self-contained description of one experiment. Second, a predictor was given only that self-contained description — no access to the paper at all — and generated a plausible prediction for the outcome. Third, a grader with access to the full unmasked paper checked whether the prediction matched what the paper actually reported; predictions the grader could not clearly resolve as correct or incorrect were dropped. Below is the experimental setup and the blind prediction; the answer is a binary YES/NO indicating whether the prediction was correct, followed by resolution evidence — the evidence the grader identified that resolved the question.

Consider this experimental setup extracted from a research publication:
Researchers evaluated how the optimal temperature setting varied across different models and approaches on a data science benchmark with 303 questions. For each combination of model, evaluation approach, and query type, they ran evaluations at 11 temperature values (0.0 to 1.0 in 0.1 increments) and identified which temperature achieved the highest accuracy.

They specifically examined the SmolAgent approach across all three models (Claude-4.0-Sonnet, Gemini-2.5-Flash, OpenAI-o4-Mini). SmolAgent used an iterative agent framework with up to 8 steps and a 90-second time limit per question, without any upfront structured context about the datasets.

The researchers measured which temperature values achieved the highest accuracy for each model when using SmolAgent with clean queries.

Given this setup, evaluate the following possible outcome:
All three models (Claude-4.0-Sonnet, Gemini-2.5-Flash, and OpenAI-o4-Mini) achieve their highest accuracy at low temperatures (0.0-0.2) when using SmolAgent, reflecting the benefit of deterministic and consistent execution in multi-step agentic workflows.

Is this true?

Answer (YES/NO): NO